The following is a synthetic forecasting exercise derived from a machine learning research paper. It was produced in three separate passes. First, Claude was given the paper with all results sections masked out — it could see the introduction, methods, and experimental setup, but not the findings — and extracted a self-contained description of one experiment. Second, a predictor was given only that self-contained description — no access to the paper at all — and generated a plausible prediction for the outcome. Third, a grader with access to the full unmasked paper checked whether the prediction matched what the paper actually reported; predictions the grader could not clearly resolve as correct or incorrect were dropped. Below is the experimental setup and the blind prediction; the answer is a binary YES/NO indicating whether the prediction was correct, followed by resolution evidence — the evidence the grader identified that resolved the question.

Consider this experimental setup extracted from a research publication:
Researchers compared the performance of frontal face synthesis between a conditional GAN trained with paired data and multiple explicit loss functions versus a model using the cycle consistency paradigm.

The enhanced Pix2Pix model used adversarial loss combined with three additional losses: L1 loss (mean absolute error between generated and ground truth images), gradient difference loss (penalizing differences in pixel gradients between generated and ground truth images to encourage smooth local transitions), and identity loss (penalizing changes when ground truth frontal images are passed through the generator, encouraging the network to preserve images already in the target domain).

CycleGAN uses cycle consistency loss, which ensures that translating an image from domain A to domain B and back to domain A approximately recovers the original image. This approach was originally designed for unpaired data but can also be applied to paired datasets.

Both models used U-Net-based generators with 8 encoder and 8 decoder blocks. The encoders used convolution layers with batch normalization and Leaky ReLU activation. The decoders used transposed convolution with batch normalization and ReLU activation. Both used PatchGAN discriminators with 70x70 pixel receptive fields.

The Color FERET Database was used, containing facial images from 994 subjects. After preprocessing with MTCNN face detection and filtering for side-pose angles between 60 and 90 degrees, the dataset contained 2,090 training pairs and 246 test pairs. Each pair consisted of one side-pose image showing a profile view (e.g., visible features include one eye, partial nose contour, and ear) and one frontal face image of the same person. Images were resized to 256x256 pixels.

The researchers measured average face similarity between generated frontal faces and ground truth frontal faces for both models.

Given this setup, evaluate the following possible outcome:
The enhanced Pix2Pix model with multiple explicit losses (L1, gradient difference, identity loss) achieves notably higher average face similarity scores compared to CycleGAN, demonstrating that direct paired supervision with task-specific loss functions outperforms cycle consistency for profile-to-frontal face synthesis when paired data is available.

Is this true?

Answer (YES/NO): NO